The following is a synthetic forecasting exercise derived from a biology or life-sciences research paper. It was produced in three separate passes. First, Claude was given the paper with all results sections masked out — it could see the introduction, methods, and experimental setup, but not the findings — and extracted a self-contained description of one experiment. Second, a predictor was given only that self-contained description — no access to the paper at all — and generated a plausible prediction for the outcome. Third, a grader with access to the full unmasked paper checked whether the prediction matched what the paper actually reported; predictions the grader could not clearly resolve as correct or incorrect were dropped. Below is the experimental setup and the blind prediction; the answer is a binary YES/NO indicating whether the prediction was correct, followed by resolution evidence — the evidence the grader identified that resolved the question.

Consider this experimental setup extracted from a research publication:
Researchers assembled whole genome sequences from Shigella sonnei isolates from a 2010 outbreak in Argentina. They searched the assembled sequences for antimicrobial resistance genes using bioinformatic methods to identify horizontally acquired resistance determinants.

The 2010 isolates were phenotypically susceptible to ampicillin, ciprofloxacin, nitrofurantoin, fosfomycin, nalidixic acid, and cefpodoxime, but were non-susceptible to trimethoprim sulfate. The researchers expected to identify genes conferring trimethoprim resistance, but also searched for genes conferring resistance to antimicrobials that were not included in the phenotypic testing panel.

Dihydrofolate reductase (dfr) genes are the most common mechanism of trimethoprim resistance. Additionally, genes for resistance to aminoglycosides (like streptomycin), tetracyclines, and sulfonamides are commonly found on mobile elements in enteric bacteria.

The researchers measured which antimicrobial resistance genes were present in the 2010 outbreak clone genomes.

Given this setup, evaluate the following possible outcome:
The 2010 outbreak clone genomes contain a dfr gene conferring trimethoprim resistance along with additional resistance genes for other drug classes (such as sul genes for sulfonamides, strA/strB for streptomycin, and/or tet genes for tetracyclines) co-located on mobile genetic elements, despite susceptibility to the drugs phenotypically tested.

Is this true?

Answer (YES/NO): NO